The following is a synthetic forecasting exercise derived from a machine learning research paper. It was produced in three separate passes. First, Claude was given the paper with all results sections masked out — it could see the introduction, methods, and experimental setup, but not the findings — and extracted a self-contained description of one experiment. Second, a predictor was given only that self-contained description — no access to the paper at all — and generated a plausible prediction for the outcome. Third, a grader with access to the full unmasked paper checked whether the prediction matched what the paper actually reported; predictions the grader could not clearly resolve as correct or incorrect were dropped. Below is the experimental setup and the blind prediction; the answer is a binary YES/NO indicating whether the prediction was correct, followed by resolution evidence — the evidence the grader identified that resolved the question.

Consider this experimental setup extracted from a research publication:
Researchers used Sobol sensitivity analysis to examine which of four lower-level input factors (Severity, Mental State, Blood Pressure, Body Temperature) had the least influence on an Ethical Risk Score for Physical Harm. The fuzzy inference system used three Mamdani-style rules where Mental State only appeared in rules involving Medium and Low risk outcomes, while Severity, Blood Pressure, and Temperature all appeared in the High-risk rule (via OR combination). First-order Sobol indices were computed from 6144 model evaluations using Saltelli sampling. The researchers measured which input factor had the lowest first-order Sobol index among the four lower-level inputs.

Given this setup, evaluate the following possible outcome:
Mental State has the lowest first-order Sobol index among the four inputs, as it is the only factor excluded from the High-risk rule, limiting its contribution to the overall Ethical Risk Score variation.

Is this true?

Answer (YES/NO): YES